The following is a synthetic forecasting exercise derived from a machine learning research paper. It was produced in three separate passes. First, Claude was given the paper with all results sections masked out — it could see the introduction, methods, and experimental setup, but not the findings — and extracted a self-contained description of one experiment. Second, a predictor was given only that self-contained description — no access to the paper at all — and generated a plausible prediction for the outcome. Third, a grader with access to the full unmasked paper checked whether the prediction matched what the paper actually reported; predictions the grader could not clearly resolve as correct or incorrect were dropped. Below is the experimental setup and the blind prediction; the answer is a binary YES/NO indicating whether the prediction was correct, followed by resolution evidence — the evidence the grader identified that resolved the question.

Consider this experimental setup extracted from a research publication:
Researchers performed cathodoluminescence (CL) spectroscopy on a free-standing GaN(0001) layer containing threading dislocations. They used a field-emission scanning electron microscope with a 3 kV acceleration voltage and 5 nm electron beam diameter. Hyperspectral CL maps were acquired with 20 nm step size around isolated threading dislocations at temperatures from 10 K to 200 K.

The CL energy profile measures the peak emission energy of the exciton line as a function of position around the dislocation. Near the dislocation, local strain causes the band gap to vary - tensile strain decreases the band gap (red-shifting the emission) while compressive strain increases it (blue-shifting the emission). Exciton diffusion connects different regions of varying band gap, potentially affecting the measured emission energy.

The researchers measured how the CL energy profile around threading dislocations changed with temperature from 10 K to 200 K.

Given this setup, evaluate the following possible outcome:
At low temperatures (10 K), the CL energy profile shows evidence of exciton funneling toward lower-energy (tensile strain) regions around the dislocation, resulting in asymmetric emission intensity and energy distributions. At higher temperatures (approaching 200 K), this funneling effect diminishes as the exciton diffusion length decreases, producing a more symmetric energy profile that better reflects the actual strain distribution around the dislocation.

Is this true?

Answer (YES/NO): NO